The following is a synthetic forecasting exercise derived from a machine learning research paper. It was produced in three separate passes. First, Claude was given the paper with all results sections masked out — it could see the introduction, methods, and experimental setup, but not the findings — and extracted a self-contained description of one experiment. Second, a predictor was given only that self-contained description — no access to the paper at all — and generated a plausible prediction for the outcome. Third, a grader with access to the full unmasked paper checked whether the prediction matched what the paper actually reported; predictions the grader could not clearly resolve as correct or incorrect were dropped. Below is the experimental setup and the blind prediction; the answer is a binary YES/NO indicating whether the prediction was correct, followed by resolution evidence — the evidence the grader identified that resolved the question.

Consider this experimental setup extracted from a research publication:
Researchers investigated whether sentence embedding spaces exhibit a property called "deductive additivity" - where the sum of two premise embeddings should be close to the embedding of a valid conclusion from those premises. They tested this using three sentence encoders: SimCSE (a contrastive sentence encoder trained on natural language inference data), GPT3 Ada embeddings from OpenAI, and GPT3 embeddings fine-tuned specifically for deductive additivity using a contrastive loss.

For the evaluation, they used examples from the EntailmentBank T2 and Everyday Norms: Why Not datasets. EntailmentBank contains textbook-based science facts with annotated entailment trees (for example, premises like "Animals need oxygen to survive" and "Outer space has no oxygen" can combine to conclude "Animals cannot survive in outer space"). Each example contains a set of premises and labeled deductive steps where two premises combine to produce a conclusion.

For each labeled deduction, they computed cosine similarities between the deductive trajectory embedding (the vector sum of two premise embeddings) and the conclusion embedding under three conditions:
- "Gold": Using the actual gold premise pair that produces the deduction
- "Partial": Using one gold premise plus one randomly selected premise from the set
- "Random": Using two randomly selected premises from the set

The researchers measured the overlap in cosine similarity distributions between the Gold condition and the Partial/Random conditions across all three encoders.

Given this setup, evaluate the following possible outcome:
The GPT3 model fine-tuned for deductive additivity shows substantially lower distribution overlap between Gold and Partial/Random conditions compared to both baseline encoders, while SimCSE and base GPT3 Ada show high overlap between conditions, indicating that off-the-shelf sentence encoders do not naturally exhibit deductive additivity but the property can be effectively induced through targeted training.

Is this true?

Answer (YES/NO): NO